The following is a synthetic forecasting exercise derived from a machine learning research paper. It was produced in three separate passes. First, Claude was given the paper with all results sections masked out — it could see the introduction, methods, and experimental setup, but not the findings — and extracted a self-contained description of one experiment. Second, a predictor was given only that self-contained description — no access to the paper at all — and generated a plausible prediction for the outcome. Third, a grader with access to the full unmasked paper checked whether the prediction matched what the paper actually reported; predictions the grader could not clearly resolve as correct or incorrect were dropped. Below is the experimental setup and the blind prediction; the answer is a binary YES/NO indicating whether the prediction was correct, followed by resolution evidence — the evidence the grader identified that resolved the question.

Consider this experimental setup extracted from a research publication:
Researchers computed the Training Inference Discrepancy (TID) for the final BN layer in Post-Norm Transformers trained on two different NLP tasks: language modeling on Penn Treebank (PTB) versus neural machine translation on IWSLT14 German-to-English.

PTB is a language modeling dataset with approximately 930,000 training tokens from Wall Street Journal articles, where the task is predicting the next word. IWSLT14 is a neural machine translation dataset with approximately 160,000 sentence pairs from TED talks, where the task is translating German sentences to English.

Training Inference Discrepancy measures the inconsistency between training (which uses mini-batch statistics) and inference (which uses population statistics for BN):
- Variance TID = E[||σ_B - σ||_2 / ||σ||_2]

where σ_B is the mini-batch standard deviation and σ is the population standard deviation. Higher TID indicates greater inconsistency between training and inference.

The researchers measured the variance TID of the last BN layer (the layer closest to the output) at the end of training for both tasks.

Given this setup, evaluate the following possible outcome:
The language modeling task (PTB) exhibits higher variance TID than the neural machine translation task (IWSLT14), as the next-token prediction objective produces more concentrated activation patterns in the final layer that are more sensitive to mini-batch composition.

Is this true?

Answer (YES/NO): NO